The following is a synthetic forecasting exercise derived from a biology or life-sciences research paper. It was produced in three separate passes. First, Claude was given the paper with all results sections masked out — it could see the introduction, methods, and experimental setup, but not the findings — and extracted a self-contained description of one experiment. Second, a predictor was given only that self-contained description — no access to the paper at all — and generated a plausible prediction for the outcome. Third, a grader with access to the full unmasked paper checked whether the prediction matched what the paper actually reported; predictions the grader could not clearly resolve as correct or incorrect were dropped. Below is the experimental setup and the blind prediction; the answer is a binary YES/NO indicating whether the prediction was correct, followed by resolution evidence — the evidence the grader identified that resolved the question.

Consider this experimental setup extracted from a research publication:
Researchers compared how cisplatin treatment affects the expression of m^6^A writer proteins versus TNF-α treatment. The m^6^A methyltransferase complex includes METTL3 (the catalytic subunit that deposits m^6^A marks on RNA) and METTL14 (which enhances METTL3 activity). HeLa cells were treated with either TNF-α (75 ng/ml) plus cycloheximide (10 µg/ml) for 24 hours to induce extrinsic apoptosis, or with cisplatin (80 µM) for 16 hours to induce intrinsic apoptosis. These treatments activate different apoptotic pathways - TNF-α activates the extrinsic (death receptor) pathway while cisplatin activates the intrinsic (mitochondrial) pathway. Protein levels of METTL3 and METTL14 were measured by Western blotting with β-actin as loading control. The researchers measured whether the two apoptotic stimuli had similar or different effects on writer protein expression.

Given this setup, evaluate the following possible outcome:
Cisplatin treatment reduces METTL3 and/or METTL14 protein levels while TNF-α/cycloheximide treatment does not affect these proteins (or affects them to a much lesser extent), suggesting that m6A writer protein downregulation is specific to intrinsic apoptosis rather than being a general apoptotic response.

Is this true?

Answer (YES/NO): NO